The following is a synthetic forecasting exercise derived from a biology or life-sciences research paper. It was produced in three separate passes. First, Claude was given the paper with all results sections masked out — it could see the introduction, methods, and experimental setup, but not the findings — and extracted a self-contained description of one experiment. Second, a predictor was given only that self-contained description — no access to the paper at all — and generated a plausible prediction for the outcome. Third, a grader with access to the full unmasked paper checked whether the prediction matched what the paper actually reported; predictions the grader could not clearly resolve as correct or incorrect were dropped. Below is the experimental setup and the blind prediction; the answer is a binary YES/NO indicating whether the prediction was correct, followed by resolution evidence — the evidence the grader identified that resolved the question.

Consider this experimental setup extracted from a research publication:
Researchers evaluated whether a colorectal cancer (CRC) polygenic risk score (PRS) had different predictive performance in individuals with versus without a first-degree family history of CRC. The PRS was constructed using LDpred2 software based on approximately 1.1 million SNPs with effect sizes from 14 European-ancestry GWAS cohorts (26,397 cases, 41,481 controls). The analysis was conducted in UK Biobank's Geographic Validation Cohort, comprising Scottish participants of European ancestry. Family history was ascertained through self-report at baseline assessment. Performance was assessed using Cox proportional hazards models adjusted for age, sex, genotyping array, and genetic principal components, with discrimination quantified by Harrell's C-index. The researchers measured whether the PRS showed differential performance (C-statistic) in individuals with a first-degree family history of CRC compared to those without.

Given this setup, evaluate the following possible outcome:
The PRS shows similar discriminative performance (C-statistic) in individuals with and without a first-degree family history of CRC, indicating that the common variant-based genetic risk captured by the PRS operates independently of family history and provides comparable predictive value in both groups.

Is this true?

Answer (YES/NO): NO